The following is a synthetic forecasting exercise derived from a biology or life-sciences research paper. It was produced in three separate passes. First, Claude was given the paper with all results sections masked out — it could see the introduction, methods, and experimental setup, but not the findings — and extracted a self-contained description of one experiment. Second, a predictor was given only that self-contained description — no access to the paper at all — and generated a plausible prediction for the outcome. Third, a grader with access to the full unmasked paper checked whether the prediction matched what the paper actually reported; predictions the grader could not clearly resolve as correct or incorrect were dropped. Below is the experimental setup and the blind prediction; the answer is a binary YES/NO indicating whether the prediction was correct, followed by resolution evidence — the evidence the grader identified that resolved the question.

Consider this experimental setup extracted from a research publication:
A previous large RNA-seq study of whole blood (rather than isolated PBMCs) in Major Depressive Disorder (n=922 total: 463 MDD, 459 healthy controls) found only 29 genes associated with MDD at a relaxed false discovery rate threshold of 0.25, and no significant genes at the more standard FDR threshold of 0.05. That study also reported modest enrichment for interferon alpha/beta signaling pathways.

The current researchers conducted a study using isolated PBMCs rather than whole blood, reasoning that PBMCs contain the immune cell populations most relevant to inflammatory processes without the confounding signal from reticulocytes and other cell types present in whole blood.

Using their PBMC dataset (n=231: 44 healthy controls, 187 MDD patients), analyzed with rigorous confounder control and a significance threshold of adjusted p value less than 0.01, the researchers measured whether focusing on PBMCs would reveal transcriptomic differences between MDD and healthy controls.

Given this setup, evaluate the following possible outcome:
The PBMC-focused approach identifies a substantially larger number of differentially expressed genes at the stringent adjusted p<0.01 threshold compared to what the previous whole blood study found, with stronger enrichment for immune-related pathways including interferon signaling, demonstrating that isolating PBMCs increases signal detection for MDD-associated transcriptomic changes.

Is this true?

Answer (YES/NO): NO